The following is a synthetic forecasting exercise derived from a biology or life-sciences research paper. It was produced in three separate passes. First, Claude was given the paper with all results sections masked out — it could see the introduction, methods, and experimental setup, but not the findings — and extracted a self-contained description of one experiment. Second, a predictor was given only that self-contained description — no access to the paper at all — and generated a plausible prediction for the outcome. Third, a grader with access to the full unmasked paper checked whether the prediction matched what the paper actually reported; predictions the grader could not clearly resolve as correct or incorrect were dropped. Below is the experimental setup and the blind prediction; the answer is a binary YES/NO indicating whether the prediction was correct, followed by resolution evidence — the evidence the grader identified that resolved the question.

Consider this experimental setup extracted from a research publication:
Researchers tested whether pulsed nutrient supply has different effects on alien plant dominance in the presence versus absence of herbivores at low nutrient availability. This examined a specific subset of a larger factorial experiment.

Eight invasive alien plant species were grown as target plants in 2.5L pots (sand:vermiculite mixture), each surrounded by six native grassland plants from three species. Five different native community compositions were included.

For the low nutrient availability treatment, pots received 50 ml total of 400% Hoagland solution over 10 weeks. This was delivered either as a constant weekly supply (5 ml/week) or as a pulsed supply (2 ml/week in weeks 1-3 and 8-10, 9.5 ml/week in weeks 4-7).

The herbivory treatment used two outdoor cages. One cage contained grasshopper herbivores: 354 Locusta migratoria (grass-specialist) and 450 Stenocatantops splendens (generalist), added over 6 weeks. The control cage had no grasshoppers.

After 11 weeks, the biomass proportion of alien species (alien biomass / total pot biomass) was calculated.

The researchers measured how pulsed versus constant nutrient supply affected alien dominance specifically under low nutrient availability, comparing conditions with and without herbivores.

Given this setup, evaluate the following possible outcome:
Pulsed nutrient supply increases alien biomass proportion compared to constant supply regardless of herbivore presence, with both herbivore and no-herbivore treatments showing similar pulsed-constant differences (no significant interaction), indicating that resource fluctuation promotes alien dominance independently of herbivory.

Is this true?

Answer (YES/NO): NO